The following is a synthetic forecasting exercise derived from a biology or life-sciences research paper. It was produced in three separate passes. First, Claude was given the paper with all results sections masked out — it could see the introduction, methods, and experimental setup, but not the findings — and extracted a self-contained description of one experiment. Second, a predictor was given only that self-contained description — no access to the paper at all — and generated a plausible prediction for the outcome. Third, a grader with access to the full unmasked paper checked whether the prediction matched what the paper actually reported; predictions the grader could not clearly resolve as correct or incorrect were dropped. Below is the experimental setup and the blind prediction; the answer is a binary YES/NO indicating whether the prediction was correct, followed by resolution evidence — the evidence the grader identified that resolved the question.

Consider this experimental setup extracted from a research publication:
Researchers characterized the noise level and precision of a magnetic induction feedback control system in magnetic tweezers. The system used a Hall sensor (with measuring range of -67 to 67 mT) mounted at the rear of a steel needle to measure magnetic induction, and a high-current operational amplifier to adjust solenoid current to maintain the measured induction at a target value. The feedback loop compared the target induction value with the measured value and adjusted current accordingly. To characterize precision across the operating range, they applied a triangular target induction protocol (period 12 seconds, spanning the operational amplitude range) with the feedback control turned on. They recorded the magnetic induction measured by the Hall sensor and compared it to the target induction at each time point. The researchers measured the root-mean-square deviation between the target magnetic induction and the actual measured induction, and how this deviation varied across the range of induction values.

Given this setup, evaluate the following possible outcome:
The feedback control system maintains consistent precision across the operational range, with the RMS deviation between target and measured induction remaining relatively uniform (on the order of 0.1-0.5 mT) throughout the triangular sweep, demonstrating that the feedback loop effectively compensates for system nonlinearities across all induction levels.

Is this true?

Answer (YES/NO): NO